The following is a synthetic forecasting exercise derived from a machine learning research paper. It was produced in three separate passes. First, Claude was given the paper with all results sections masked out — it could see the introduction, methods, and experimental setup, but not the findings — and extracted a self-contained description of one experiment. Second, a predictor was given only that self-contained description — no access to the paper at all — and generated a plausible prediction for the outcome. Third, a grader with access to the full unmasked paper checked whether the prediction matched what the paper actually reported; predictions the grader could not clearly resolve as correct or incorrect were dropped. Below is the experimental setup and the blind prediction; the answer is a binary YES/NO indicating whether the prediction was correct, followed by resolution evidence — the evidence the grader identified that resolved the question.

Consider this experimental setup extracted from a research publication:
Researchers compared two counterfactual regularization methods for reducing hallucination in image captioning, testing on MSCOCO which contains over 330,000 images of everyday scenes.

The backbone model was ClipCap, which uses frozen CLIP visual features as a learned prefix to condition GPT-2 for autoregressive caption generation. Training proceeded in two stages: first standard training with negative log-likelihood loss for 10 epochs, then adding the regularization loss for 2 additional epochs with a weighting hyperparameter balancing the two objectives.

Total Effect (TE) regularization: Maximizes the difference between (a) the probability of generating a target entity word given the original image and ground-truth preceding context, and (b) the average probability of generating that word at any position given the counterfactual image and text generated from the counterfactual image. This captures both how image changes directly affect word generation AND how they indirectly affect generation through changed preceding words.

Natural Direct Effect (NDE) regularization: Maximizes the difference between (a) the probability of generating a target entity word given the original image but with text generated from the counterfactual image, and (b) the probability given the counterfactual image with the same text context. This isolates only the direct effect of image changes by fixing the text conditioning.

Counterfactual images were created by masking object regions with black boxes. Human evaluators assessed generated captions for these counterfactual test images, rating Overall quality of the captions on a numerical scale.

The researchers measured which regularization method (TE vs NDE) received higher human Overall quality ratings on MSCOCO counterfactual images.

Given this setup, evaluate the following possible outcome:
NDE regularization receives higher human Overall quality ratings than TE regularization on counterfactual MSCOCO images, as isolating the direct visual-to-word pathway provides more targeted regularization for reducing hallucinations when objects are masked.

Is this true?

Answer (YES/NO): YES